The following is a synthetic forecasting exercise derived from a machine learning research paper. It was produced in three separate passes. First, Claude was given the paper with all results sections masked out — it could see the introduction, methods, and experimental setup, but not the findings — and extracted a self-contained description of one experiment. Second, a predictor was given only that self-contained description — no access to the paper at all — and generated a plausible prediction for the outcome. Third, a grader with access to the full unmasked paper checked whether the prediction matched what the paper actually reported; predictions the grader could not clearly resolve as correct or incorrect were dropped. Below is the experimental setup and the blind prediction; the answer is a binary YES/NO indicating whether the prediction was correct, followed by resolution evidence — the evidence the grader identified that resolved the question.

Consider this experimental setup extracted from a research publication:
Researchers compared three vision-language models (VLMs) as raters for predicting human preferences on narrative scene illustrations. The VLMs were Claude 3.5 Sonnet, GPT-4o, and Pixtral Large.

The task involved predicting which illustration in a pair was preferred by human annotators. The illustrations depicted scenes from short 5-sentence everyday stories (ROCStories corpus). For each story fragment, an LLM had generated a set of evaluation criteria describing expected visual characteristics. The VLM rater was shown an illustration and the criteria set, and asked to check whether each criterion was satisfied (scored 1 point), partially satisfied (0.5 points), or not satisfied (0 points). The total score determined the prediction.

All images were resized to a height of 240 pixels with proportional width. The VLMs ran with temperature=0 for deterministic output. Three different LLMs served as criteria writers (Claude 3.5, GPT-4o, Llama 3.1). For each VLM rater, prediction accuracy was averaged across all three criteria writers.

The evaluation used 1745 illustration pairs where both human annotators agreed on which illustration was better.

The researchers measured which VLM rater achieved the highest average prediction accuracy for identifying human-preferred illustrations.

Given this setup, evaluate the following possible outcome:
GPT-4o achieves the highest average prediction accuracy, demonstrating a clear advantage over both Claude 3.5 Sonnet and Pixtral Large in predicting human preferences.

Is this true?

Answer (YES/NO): NO